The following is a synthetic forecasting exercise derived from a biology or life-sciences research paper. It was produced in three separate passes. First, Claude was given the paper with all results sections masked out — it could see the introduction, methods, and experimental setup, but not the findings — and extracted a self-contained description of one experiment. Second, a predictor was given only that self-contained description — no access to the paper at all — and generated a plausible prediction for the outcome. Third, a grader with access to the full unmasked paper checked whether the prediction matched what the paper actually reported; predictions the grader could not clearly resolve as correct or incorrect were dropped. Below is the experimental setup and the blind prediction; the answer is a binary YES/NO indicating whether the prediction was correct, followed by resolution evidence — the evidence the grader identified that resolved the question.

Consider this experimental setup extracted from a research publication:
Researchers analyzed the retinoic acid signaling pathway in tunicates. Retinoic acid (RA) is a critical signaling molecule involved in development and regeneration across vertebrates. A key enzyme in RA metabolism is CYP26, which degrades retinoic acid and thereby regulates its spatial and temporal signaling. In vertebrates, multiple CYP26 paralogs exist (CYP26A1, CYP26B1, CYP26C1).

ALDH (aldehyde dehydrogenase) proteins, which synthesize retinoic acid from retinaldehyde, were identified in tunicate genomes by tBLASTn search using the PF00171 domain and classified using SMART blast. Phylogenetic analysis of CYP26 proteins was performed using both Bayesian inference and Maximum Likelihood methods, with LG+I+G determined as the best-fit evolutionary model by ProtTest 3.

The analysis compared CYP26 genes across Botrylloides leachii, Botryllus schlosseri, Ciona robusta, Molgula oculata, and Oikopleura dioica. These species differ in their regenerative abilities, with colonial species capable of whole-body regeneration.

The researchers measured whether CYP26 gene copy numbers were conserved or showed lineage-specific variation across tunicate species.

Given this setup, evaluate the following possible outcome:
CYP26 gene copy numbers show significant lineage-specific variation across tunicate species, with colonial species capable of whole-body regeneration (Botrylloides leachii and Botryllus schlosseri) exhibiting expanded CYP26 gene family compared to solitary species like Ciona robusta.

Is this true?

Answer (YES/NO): YES